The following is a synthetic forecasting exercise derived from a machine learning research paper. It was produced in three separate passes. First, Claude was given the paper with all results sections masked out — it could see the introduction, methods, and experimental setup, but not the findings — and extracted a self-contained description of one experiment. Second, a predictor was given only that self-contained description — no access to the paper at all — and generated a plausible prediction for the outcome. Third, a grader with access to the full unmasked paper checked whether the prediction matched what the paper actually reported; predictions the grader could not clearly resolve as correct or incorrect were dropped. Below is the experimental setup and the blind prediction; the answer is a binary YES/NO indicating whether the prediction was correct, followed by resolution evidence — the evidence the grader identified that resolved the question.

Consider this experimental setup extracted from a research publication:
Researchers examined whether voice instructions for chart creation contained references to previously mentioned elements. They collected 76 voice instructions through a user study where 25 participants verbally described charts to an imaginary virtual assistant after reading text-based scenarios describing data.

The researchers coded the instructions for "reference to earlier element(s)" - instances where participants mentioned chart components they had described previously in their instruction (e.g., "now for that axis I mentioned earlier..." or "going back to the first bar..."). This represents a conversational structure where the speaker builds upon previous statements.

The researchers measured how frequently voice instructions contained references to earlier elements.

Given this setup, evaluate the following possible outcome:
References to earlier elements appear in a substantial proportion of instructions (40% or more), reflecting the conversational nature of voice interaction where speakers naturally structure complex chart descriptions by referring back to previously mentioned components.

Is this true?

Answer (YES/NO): NO